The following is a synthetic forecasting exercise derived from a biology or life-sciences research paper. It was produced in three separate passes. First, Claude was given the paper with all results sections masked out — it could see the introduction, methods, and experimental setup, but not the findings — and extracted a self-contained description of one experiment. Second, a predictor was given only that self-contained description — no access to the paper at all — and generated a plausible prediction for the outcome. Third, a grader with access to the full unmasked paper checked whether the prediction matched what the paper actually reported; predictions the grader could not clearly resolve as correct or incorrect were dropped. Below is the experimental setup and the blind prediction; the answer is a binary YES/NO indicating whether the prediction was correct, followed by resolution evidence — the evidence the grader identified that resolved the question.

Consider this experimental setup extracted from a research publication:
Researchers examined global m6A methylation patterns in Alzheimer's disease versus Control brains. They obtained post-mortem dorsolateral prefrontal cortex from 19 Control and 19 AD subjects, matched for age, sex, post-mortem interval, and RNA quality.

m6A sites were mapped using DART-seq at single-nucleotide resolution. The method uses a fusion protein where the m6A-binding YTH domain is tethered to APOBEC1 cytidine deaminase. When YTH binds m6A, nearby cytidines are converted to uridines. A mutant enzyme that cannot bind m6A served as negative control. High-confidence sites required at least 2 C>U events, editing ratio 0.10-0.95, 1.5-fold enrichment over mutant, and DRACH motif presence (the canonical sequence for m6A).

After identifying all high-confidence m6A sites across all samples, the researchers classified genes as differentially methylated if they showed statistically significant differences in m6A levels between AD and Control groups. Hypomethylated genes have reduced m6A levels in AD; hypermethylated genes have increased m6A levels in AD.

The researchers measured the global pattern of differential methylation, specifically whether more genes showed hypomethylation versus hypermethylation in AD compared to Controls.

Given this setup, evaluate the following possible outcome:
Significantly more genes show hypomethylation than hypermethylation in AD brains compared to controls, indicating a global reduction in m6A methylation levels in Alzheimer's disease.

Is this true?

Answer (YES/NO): YES